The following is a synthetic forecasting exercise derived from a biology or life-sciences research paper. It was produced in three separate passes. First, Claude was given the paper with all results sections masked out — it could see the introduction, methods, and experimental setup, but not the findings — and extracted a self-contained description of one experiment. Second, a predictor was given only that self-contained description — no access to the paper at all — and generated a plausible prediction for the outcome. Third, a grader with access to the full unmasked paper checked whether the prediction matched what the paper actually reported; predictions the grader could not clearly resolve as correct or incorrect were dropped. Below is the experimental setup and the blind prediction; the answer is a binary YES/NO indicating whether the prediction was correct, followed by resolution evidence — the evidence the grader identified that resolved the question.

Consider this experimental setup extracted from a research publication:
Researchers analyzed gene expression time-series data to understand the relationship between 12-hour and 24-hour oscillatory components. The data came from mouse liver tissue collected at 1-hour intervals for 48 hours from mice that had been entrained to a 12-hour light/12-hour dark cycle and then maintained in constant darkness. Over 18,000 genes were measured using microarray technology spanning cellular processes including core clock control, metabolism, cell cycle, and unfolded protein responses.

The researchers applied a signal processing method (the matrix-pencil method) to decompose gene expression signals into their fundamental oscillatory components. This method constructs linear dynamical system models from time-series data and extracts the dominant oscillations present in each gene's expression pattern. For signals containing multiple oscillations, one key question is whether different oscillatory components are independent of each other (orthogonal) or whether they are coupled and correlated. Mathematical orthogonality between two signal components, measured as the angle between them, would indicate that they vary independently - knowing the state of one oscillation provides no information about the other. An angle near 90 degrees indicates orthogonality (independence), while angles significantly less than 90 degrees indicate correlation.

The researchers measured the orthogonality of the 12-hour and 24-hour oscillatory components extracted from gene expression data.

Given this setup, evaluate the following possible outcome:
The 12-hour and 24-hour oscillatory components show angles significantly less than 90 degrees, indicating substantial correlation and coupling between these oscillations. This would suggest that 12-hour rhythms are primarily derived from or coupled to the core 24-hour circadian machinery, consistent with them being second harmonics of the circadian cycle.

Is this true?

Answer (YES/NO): NO